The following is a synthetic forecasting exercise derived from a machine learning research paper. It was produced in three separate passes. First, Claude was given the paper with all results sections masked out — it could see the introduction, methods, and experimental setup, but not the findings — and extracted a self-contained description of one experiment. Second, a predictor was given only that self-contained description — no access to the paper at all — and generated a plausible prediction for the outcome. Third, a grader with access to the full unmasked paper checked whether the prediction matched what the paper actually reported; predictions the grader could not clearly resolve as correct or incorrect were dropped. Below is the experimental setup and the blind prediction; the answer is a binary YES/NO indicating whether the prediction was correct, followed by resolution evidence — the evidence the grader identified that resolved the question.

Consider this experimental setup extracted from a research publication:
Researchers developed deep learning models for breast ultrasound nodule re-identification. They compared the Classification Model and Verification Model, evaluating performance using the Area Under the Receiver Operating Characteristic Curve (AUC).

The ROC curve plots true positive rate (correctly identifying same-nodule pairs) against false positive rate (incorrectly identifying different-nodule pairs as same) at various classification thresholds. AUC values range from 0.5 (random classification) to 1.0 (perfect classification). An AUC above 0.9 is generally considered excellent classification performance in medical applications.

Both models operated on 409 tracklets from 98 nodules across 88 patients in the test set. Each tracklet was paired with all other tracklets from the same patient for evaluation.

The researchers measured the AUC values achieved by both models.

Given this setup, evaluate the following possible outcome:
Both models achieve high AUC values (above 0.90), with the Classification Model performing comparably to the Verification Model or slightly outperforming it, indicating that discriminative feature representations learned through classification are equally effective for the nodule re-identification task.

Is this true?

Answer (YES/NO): NO